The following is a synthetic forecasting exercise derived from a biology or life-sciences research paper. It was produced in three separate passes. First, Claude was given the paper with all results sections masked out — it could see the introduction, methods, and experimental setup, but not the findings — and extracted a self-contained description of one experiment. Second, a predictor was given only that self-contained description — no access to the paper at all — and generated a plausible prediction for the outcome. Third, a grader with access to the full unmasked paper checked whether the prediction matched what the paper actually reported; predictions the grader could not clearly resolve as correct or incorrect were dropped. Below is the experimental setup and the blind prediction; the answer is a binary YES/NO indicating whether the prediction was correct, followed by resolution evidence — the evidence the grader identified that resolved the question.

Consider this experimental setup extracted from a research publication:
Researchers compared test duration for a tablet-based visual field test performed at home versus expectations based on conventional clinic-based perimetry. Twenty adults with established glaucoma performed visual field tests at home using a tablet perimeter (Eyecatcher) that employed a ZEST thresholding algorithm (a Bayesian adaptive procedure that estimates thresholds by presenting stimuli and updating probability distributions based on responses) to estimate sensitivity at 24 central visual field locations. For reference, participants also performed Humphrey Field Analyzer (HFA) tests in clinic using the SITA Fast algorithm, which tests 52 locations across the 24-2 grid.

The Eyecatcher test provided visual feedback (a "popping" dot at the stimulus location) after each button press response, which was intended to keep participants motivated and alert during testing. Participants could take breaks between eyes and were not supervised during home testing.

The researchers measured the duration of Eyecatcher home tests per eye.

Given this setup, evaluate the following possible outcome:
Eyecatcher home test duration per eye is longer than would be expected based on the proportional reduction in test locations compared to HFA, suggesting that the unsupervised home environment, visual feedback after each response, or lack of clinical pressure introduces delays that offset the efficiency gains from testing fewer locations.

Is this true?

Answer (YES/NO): YES